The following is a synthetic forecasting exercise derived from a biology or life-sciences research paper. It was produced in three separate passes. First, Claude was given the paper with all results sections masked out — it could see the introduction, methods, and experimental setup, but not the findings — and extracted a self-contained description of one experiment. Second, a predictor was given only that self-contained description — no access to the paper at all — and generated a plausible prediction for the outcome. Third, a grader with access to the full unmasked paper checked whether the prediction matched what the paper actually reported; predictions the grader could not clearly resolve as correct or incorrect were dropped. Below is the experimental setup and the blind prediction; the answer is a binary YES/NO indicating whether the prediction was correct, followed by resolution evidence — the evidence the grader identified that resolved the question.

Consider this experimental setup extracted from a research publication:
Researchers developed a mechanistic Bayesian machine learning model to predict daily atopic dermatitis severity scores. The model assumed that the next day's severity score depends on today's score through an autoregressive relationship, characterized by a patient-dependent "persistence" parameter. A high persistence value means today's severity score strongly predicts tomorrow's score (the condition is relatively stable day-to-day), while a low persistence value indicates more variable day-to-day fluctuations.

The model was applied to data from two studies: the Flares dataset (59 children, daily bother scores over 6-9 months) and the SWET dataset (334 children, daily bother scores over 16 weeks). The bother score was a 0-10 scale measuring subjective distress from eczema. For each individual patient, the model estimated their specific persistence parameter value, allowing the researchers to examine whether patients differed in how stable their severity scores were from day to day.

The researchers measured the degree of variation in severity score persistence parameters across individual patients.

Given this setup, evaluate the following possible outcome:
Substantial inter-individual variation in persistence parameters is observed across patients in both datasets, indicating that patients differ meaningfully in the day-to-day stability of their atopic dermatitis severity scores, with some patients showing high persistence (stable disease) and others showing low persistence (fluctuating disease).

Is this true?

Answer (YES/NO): YES